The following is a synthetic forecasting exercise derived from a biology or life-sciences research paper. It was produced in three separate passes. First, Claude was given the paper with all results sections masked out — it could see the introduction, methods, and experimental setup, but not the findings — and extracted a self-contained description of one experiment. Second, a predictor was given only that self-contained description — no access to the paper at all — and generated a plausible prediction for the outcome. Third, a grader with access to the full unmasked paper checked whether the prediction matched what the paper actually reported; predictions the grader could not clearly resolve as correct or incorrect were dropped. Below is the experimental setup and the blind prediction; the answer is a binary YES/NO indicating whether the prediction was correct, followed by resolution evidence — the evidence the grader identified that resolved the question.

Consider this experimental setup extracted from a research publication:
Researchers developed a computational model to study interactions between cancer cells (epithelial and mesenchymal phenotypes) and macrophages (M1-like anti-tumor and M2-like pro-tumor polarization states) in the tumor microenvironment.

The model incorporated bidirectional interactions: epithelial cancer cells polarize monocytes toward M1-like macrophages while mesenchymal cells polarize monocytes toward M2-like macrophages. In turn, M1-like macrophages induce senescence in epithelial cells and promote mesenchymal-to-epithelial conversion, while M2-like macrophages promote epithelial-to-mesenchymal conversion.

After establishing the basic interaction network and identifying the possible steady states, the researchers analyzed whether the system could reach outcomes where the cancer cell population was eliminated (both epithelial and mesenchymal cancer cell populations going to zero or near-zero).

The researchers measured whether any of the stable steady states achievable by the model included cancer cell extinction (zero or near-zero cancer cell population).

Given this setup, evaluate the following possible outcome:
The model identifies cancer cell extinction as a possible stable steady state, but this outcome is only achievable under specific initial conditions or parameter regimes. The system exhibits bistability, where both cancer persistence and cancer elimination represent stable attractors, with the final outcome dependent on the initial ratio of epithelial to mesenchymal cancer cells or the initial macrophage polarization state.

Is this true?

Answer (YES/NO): YES